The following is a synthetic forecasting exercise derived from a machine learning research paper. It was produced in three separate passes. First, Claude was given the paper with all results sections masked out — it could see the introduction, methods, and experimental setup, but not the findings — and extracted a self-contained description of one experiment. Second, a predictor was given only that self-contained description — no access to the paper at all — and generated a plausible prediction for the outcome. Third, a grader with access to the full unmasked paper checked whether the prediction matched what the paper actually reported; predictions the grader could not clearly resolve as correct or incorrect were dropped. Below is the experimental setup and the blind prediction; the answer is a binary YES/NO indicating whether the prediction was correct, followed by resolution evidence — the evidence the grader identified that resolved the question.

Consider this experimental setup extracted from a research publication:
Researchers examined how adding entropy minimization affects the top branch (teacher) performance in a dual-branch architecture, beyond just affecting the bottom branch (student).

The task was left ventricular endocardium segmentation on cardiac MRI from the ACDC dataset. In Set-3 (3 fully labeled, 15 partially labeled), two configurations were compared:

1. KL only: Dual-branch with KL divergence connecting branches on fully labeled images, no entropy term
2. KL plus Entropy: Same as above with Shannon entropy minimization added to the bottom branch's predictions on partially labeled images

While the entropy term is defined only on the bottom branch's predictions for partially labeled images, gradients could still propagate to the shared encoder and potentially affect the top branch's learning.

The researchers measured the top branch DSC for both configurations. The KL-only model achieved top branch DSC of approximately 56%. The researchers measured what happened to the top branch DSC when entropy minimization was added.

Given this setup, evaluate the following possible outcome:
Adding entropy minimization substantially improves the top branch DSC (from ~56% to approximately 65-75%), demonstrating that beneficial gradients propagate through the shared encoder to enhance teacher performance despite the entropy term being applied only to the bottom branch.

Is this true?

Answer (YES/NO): YES